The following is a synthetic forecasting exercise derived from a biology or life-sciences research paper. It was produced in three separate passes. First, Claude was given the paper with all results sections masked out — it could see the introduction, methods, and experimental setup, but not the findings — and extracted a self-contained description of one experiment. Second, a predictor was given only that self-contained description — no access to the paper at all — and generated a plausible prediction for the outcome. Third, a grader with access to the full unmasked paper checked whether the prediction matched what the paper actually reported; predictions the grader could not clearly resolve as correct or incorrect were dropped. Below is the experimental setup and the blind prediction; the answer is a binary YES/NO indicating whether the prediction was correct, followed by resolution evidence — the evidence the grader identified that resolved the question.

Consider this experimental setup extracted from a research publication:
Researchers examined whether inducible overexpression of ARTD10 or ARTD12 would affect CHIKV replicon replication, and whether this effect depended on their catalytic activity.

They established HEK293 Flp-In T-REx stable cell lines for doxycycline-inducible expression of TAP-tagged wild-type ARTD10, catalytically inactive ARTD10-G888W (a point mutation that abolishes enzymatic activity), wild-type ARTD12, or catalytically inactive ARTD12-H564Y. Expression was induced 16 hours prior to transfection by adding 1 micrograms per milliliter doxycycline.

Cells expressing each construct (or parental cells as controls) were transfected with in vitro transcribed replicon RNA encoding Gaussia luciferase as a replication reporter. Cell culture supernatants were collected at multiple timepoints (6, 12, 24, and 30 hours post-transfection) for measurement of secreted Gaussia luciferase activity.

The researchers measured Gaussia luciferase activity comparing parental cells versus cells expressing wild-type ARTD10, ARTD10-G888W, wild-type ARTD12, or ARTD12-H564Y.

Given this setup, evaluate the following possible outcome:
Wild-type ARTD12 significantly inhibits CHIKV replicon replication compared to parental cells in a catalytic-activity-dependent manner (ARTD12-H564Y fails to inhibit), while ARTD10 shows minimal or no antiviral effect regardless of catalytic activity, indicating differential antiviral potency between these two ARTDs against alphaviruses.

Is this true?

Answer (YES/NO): NO